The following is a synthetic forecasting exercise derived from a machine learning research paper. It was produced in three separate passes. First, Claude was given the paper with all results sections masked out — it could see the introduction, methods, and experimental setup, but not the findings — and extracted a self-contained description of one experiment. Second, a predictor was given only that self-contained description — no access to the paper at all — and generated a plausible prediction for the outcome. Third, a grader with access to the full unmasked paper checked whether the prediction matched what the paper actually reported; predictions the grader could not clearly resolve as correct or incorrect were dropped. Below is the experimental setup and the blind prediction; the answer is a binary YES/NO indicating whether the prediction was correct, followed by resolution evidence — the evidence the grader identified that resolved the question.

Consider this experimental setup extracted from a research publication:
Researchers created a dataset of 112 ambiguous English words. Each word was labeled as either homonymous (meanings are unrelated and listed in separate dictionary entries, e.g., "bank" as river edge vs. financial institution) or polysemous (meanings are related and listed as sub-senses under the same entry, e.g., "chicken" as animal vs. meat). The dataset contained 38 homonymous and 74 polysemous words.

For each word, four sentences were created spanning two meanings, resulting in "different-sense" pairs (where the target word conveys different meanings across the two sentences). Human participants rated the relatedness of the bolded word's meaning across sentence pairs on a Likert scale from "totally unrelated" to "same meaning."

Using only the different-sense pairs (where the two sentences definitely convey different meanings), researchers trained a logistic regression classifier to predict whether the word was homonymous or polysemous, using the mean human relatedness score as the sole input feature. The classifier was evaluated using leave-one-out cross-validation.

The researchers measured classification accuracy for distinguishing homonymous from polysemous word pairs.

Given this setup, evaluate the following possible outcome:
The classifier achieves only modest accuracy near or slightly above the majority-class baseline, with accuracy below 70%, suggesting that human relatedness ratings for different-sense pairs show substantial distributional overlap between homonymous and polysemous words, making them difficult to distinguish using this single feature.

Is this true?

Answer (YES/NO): NO